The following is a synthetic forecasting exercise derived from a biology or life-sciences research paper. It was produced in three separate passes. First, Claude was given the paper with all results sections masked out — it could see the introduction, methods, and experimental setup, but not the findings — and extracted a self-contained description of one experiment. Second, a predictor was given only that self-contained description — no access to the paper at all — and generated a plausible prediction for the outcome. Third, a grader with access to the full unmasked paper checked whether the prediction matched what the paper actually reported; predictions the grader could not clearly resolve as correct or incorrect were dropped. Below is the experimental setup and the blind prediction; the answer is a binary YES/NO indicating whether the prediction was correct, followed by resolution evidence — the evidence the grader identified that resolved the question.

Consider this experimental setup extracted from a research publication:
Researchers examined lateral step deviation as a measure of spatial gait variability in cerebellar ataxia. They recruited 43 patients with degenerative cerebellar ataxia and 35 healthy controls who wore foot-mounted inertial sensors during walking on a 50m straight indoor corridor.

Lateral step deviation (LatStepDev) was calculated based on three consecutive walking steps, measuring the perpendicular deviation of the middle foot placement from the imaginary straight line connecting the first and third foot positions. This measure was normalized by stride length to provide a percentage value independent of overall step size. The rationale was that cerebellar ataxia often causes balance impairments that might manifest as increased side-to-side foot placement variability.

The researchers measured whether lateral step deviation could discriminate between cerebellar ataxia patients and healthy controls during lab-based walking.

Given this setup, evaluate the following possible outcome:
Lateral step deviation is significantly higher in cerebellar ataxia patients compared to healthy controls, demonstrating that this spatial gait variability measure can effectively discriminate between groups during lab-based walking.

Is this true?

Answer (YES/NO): YES